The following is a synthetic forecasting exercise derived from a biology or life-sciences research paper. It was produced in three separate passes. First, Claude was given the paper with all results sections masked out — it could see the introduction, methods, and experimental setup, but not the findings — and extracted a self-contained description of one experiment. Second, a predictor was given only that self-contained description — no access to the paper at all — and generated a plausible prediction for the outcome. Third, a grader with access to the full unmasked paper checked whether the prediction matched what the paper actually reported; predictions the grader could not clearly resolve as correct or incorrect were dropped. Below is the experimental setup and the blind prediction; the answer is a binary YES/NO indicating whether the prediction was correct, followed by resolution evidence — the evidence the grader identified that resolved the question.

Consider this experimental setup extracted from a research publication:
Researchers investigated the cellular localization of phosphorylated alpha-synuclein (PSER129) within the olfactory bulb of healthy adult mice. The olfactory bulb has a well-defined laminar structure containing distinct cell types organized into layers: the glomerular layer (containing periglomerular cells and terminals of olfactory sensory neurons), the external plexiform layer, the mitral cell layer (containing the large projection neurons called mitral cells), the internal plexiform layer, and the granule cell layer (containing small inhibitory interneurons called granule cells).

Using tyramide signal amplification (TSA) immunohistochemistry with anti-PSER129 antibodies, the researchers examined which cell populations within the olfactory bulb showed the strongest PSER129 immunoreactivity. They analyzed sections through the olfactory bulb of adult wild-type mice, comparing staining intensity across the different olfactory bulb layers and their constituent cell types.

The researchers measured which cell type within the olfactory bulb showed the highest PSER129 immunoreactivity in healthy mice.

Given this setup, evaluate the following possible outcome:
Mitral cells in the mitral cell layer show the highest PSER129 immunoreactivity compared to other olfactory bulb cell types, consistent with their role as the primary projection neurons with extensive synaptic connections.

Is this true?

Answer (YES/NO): YES